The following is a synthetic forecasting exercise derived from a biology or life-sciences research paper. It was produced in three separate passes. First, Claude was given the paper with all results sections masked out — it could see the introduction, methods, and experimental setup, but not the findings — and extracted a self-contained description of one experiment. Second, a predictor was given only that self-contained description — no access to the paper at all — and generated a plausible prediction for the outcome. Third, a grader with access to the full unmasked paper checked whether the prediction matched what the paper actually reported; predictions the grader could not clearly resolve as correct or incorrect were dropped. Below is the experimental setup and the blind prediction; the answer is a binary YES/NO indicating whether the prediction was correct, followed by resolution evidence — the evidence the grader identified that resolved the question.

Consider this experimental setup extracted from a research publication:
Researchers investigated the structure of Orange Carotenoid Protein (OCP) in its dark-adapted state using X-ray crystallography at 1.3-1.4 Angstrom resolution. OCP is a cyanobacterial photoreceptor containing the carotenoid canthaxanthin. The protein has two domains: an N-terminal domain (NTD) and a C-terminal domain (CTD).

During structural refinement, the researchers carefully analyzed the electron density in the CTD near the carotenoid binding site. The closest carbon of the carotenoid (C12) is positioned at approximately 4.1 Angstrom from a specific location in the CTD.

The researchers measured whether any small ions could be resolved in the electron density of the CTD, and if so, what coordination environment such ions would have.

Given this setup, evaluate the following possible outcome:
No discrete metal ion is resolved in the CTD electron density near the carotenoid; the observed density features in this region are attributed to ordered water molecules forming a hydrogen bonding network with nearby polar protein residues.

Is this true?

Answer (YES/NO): NO